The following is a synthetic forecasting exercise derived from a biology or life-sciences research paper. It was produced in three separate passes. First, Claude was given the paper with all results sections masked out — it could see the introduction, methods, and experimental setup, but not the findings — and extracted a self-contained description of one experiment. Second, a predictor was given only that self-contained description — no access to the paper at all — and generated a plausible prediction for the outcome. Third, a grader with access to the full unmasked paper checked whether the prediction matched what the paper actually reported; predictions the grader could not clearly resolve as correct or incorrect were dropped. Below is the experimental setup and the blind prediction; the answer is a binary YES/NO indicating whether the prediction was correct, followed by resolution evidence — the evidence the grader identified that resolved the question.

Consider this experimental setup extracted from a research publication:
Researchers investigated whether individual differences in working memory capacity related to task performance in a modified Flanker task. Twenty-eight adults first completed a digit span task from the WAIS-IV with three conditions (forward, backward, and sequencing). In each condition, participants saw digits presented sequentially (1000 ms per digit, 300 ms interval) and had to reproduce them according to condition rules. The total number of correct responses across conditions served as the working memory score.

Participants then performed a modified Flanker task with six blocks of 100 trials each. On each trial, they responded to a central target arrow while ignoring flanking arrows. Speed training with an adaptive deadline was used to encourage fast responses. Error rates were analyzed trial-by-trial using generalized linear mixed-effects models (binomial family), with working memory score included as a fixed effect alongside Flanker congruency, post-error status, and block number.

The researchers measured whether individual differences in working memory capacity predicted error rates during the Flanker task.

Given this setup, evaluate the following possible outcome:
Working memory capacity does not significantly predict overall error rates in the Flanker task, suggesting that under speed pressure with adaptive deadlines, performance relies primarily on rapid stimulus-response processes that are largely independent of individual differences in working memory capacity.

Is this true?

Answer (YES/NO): YES